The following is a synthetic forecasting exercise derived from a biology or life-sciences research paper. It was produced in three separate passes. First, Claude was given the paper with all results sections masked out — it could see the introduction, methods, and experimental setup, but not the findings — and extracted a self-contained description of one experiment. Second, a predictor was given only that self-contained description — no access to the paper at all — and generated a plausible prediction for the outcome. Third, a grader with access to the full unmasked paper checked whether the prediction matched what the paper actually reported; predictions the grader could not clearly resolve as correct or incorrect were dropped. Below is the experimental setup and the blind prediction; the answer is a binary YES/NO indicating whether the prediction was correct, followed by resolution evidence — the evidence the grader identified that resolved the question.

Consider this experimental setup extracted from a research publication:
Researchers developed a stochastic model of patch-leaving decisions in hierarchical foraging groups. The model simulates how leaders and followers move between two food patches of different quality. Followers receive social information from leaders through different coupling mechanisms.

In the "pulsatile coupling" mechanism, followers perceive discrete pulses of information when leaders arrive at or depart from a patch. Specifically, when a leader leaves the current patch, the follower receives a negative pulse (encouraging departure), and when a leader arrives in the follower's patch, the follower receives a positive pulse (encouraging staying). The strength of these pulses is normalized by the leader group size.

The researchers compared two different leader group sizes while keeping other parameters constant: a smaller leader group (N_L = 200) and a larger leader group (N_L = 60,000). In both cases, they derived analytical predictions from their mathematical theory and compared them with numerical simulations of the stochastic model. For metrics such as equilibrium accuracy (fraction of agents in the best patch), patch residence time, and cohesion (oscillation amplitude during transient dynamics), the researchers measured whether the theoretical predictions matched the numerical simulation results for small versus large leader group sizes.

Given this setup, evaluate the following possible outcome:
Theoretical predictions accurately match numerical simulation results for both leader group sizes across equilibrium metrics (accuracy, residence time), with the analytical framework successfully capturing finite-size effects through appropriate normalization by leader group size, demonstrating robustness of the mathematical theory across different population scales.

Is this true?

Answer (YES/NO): NO